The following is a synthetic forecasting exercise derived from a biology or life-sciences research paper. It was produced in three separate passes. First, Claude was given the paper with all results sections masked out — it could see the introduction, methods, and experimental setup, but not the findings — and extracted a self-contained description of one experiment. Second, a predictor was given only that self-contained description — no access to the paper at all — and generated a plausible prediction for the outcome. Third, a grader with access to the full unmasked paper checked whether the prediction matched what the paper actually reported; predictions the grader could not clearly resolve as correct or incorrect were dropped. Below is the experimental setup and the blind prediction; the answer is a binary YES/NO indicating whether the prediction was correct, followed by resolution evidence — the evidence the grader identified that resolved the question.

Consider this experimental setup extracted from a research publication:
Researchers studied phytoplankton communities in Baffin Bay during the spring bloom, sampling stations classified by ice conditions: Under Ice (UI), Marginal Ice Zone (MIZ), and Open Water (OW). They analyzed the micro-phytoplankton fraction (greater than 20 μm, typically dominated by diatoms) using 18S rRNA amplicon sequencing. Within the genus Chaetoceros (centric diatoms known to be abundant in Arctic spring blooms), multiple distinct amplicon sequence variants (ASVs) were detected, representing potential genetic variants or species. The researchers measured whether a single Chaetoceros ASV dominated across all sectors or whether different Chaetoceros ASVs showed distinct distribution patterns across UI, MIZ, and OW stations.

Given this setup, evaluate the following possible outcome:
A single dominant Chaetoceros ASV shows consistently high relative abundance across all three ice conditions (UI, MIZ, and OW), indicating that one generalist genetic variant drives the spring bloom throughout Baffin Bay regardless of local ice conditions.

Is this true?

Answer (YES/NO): NO